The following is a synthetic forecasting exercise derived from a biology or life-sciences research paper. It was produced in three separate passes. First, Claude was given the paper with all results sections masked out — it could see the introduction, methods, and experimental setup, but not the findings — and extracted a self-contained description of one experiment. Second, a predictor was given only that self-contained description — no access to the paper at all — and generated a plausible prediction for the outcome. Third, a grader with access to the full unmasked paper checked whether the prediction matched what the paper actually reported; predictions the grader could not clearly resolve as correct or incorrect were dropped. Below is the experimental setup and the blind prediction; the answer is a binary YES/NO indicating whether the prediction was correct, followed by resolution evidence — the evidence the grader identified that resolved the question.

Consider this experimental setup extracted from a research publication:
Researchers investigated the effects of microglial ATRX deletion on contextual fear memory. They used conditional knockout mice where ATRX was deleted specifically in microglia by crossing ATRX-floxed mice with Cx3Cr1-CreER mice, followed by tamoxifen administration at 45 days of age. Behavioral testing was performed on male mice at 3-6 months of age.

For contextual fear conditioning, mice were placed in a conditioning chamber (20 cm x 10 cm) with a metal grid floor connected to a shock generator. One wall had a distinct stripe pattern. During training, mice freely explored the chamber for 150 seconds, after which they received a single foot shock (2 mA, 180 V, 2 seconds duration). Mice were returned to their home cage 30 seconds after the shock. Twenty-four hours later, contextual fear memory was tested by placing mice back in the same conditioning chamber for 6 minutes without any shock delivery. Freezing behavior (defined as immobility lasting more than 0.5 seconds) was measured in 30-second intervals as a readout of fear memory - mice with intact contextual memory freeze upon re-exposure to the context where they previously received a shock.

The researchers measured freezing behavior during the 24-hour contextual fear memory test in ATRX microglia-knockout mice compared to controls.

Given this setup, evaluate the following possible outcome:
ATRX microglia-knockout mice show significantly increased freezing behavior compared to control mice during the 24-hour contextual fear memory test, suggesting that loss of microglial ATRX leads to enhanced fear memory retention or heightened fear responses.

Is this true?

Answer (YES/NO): NO